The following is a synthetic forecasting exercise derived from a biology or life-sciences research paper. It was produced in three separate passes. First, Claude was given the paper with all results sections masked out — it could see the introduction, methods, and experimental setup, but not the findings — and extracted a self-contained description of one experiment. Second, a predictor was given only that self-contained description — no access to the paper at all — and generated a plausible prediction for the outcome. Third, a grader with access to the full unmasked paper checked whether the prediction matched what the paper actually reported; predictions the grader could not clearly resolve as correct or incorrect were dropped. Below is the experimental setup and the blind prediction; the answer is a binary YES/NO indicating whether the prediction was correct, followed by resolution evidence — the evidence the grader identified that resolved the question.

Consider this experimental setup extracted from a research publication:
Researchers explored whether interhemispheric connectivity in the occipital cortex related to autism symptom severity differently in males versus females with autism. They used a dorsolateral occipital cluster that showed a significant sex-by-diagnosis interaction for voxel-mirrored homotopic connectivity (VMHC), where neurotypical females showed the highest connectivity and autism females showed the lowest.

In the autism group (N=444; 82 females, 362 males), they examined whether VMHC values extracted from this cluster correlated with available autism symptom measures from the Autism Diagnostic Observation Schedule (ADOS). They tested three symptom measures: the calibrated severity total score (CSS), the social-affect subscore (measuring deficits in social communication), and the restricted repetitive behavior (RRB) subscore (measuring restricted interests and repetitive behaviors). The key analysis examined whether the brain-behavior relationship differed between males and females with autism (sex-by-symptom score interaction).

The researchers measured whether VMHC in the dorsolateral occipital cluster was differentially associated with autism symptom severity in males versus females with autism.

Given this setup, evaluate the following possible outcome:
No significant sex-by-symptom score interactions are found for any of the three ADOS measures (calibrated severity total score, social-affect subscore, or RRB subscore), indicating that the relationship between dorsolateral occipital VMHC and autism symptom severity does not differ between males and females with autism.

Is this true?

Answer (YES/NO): NO